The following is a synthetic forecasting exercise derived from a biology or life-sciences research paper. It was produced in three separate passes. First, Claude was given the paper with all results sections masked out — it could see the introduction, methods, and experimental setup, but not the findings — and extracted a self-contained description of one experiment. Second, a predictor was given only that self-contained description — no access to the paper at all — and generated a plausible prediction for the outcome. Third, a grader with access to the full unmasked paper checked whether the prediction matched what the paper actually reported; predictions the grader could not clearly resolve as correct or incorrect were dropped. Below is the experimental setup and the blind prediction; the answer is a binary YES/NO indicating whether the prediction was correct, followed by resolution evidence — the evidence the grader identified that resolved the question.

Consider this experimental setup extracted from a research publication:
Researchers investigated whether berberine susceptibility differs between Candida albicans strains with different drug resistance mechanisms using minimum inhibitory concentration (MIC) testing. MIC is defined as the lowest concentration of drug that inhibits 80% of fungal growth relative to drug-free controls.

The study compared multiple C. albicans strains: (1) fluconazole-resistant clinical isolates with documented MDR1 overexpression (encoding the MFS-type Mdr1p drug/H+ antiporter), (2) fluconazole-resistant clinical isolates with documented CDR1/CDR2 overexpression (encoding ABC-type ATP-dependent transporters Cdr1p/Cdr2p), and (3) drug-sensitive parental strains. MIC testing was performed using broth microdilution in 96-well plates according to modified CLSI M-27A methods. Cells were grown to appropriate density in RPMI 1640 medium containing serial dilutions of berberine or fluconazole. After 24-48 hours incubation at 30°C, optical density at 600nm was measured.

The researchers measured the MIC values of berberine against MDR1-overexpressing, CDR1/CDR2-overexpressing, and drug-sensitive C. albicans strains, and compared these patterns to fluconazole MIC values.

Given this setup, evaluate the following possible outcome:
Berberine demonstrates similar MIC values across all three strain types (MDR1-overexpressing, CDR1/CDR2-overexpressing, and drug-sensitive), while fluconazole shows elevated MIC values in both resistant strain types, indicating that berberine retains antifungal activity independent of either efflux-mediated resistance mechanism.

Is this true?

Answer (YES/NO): NO